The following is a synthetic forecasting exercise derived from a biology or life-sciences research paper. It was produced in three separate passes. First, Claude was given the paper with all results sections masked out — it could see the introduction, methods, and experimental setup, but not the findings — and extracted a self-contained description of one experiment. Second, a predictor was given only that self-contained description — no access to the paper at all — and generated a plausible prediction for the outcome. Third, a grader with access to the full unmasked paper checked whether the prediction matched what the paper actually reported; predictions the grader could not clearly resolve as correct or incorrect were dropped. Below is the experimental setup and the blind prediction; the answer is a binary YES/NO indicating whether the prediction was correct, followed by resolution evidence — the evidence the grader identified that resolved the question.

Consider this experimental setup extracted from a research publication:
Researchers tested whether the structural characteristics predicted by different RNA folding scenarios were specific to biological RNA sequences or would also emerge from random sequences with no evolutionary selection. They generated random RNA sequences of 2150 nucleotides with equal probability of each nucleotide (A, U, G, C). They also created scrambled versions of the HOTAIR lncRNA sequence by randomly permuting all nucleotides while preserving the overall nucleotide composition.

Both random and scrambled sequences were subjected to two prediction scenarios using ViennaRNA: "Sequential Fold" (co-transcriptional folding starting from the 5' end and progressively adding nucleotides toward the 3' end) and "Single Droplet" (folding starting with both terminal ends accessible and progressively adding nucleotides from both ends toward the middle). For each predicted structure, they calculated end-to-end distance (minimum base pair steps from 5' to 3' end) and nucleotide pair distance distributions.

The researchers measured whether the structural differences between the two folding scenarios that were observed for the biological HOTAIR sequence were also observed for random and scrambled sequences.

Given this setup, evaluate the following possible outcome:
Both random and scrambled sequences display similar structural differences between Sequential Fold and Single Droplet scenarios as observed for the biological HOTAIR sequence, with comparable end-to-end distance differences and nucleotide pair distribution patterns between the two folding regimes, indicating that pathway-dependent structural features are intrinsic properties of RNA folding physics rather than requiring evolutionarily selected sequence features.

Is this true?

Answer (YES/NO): YES